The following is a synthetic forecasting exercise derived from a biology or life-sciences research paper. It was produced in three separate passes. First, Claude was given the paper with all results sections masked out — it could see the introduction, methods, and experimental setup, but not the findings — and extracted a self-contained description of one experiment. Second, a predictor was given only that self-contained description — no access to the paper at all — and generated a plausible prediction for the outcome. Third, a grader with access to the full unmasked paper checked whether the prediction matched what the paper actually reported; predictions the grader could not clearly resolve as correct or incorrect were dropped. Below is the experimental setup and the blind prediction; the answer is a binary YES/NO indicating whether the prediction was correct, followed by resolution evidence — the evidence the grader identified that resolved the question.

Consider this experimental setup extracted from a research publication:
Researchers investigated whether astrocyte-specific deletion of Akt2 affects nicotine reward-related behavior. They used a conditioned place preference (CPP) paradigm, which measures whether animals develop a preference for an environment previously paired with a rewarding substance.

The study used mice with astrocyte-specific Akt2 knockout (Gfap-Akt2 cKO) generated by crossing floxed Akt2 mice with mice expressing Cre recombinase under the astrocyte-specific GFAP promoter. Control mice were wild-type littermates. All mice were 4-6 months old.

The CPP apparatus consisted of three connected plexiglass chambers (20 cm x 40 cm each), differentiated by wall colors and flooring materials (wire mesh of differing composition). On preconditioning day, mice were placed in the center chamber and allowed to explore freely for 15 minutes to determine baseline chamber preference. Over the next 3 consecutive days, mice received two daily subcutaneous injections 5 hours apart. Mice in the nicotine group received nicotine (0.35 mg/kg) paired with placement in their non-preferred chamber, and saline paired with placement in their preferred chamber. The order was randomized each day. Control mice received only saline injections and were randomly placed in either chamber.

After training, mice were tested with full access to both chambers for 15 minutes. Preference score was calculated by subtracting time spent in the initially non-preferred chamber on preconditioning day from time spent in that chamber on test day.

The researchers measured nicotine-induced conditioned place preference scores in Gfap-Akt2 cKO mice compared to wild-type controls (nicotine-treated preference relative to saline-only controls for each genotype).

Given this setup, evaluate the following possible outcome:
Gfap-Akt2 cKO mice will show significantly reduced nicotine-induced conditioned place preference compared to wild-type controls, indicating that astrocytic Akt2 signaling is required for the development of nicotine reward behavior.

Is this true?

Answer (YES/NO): YES